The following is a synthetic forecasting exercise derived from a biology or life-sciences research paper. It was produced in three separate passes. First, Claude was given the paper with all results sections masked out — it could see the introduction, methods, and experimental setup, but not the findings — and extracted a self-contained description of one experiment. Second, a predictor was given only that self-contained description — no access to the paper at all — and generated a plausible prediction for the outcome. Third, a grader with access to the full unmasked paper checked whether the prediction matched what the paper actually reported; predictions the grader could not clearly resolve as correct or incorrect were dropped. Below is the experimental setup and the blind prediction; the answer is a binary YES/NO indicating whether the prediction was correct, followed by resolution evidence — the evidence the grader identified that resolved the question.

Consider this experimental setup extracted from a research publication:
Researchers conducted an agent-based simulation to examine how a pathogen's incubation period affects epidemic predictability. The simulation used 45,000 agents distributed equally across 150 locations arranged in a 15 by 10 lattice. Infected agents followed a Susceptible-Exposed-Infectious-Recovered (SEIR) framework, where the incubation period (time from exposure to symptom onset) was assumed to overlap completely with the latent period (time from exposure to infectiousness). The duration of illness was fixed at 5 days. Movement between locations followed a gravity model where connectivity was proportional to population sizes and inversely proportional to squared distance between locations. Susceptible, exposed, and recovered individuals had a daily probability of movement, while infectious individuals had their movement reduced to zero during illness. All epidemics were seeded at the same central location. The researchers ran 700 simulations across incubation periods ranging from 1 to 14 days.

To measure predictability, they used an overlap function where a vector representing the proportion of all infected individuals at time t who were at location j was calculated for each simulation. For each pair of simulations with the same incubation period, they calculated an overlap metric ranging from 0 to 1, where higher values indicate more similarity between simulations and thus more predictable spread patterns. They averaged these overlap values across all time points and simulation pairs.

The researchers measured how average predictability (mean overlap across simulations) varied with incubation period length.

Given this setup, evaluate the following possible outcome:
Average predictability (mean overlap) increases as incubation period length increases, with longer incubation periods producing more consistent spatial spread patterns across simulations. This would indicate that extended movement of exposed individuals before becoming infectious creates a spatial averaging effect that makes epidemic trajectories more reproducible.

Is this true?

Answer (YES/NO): NO